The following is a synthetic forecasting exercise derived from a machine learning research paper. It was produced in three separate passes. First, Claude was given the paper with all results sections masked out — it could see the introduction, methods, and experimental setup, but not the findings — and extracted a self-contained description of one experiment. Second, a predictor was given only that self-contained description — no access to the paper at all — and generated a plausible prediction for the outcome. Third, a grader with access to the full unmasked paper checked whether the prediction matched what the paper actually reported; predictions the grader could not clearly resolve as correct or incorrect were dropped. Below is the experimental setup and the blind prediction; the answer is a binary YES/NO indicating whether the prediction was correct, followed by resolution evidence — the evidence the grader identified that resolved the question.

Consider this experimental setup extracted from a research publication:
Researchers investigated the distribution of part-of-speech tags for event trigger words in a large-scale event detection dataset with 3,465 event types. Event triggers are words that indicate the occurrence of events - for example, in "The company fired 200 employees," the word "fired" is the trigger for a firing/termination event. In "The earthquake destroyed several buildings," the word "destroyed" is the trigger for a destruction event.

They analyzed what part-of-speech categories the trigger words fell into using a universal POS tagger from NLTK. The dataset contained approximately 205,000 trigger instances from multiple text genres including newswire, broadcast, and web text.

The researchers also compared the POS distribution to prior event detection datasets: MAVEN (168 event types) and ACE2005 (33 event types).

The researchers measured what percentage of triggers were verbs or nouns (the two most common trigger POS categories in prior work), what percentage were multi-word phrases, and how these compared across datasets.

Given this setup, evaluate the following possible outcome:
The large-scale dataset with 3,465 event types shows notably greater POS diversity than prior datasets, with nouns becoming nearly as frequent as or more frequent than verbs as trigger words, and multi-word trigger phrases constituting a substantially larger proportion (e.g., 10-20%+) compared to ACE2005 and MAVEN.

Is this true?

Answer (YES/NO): NO